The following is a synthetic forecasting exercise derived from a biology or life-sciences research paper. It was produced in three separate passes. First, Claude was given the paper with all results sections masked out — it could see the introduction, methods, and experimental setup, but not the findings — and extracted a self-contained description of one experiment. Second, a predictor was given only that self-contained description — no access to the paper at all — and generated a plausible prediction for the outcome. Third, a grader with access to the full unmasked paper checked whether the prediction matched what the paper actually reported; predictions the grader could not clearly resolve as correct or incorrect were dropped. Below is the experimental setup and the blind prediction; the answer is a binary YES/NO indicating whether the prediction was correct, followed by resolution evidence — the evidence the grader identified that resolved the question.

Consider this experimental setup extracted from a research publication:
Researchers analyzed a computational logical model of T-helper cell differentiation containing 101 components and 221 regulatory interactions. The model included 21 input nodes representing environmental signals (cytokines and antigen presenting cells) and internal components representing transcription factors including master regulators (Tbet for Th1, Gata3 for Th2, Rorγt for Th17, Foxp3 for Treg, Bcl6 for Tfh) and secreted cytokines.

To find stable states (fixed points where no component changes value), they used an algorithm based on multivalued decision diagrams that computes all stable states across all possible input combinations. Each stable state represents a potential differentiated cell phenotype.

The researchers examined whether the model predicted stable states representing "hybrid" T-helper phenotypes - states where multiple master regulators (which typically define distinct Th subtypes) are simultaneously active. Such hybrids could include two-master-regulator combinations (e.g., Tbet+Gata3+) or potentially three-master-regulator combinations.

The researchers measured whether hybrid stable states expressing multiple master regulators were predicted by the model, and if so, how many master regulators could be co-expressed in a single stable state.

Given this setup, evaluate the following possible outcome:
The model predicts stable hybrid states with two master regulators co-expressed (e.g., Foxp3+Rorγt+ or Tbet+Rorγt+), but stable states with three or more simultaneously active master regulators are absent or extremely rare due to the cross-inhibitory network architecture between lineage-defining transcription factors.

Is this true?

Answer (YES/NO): NO